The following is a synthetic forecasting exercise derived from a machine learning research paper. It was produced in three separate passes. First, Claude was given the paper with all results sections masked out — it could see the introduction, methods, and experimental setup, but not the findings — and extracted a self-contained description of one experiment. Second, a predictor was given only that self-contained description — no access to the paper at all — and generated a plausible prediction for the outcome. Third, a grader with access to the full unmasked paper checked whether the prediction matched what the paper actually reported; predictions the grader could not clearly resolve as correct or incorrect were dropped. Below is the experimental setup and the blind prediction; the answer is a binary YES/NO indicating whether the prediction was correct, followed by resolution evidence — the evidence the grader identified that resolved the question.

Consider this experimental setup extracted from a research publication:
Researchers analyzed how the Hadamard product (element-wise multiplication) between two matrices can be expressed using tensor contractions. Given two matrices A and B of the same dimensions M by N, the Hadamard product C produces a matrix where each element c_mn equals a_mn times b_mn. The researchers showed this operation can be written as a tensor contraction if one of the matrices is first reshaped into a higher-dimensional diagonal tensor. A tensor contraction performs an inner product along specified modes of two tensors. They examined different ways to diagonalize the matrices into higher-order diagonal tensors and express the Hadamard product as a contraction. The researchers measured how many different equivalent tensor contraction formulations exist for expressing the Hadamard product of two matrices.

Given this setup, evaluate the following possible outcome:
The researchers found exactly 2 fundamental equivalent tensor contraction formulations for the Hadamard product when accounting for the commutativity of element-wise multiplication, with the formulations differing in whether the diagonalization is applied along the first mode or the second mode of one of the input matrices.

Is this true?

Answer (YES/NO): NO